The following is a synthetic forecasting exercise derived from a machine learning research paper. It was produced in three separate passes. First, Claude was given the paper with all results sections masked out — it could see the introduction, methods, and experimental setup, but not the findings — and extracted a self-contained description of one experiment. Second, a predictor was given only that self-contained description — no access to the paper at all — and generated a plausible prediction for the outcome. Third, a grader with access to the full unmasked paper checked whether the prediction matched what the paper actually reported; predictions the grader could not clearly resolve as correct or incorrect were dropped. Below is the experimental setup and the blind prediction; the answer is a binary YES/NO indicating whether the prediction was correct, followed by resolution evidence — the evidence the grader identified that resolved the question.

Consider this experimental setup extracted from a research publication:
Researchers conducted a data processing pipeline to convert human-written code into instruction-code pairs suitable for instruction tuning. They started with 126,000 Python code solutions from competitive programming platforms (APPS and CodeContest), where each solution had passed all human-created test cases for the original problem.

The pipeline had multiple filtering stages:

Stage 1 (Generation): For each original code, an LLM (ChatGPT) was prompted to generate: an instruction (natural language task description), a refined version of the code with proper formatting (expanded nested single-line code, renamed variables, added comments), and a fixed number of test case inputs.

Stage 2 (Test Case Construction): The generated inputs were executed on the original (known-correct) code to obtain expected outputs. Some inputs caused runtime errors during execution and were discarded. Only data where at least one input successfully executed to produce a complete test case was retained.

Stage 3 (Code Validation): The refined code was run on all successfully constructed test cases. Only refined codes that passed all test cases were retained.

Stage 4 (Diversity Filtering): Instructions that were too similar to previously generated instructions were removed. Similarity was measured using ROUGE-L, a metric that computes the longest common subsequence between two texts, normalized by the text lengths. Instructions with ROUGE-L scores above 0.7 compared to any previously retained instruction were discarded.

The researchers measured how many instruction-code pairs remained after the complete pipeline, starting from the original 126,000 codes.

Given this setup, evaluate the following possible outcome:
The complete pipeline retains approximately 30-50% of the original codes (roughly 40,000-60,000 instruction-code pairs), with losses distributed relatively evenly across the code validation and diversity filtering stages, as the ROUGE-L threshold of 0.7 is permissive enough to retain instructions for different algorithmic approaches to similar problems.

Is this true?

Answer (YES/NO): YES